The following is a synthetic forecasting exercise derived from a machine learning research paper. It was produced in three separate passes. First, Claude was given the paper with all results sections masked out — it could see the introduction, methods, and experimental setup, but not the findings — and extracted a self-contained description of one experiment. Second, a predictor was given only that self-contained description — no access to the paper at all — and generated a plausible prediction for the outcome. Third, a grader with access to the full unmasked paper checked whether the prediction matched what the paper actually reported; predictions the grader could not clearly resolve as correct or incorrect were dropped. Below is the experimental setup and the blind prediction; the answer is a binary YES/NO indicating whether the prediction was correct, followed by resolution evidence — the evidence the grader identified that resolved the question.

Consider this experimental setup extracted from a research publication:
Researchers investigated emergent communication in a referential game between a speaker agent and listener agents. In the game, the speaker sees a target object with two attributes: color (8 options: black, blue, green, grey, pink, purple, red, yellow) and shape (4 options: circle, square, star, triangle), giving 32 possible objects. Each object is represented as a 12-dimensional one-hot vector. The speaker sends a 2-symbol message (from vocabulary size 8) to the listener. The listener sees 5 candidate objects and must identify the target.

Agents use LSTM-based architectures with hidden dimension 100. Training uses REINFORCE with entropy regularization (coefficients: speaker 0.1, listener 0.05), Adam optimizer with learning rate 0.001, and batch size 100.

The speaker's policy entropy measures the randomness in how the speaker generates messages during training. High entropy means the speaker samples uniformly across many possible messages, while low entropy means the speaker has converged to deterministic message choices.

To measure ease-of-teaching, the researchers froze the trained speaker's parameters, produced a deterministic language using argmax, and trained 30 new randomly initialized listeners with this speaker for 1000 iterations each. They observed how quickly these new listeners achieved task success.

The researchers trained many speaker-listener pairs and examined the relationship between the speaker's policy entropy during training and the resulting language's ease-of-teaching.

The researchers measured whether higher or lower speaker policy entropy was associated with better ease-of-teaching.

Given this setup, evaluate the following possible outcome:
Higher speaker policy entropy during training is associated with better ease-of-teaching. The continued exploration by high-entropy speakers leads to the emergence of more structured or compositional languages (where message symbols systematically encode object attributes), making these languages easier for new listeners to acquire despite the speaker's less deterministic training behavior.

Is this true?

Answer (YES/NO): YES